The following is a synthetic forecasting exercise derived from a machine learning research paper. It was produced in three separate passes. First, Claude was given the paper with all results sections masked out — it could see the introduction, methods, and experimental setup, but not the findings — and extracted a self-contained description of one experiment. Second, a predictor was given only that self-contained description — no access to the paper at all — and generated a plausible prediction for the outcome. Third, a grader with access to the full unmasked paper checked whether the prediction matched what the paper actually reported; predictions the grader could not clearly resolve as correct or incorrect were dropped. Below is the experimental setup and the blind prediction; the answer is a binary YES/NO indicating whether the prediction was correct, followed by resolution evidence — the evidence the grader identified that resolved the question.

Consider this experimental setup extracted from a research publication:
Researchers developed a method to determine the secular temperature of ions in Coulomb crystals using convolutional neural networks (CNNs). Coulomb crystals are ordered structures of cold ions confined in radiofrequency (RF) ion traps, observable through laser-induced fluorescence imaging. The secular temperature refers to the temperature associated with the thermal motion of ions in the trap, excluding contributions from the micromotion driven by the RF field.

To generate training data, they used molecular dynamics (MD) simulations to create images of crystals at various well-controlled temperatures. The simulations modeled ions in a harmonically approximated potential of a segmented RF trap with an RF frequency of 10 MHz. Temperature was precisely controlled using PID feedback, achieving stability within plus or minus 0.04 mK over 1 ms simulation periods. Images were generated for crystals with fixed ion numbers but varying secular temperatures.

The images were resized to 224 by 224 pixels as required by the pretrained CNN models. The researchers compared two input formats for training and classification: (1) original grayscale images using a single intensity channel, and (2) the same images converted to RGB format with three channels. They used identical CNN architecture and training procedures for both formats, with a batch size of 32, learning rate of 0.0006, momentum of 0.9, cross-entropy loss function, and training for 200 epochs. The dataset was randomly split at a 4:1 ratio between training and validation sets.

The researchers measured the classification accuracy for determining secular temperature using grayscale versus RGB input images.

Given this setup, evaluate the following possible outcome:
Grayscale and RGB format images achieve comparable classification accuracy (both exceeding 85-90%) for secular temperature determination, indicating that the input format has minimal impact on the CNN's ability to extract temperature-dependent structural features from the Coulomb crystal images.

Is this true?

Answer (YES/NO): NO